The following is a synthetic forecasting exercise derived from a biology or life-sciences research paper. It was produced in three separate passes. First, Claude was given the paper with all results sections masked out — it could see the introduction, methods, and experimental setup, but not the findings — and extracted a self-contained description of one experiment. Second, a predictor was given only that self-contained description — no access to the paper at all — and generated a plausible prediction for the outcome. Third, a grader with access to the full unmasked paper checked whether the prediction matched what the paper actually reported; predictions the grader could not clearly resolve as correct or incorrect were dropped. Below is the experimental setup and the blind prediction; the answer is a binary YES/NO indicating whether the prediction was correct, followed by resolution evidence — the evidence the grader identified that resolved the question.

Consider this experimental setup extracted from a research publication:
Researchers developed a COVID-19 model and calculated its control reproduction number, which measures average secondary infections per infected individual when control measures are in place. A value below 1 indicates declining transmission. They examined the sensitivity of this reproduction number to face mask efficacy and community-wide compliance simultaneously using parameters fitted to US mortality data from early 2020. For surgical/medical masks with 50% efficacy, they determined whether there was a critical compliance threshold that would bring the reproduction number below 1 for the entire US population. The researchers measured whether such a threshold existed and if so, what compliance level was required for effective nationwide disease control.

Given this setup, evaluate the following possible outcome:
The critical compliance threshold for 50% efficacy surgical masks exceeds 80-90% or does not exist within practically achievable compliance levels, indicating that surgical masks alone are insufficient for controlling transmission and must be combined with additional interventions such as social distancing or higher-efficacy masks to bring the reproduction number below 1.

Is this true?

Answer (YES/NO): NO